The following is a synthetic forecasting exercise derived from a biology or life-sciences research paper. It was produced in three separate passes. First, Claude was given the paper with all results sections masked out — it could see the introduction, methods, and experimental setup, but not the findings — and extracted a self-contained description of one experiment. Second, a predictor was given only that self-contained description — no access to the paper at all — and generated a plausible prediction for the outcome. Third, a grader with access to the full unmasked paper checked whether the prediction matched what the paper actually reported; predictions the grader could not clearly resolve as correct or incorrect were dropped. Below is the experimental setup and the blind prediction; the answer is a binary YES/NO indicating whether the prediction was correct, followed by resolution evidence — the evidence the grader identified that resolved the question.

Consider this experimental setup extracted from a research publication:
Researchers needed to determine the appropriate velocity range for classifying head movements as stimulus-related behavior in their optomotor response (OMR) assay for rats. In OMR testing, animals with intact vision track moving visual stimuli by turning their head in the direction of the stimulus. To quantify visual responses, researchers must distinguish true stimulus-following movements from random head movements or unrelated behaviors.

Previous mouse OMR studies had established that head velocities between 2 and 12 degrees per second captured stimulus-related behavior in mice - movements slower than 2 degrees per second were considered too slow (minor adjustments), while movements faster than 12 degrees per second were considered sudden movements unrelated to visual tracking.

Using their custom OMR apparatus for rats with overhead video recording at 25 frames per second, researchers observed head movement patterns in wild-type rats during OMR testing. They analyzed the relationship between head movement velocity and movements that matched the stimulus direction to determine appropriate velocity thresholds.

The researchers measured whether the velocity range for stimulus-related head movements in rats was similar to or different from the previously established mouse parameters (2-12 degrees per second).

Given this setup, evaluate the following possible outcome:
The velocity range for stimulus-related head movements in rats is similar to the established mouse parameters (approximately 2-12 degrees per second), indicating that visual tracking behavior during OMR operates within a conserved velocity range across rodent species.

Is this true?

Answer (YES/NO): NO